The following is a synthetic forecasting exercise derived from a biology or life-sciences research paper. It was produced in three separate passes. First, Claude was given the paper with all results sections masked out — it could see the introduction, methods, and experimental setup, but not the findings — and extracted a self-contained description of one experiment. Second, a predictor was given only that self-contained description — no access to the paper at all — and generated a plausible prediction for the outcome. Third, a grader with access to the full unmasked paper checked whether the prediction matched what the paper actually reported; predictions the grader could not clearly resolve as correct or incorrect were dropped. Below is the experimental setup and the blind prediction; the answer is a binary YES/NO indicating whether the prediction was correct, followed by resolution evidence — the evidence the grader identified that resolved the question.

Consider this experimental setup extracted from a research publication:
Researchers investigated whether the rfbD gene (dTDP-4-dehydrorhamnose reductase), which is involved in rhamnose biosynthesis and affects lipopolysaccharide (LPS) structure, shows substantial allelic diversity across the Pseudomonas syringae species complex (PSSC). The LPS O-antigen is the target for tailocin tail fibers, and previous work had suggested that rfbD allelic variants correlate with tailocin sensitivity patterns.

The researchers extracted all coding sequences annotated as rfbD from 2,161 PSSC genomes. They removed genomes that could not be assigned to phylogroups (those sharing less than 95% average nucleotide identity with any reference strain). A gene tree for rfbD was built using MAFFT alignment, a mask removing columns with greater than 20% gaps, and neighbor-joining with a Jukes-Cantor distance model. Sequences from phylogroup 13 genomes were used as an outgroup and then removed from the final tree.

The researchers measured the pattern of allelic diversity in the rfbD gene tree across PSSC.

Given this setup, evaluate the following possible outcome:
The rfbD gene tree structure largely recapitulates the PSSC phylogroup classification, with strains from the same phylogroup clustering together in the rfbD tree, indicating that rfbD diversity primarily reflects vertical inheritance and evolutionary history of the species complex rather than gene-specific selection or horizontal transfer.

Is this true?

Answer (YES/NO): NO